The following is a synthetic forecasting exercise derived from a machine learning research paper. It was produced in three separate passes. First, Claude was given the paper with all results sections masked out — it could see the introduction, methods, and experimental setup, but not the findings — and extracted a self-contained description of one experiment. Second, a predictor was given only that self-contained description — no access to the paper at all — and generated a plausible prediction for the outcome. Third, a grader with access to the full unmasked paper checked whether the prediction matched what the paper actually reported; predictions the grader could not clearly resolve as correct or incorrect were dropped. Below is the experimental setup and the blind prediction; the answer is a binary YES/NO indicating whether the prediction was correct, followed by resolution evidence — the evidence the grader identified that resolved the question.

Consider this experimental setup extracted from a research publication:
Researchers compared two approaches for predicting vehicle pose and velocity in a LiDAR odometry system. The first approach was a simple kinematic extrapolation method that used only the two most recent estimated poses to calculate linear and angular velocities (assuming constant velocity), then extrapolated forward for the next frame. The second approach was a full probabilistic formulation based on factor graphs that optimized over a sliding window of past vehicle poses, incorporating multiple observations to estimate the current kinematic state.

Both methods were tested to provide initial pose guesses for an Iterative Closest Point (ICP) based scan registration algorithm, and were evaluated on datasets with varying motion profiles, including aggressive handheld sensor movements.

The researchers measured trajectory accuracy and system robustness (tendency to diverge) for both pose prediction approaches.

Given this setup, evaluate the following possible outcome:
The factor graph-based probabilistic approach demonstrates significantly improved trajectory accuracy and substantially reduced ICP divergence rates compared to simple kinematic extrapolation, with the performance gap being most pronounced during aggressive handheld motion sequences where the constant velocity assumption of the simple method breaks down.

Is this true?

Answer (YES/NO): NO